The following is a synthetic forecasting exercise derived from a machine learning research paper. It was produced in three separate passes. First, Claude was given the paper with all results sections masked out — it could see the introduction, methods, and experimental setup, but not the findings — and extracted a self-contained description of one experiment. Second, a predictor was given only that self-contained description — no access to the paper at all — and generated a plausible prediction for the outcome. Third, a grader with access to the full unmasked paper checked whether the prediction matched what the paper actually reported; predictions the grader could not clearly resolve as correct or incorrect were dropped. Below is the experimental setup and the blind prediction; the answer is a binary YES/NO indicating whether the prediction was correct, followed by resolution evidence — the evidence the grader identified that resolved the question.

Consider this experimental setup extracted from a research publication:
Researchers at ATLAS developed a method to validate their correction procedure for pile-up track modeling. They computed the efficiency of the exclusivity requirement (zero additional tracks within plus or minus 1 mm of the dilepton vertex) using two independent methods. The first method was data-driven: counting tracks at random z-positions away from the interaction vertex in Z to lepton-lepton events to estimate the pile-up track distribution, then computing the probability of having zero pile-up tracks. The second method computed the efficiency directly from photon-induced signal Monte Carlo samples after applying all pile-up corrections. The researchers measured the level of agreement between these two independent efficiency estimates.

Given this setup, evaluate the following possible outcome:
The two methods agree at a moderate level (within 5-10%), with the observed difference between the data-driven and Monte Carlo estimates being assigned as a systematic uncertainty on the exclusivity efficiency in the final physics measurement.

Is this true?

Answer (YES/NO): NO